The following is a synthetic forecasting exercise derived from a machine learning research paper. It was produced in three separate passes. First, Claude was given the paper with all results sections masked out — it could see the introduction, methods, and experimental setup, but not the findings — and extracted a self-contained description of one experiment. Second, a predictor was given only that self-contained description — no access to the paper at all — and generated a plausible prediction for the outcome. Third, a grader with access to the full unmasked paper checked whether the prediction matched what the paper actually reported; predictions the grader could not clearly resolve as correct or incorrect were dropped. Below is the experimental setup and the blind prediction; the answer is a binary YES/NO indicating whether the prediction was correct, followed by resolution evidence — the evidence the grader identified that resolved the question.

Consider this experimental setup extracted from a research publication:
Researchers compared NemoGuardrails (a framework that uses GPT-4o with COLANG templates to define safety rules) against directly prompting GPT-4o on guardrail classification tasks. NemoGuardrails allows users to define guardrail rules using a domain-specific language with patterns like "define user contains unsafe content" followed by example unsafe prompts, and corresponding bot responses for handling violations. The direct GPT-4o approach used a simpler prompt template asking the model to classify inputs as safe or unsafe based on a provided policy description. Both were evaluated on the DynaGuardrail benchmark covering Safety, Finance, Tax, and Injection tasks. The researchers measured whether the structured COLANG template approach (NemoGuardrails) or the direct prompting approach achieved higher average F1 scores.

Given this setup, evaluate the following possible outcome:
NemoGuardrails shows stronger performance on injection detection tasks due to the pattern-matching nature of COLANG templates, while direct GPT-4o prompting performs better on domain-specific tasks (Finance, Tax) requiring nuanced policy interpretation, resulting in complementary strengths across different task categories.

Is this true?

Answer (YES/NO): NO